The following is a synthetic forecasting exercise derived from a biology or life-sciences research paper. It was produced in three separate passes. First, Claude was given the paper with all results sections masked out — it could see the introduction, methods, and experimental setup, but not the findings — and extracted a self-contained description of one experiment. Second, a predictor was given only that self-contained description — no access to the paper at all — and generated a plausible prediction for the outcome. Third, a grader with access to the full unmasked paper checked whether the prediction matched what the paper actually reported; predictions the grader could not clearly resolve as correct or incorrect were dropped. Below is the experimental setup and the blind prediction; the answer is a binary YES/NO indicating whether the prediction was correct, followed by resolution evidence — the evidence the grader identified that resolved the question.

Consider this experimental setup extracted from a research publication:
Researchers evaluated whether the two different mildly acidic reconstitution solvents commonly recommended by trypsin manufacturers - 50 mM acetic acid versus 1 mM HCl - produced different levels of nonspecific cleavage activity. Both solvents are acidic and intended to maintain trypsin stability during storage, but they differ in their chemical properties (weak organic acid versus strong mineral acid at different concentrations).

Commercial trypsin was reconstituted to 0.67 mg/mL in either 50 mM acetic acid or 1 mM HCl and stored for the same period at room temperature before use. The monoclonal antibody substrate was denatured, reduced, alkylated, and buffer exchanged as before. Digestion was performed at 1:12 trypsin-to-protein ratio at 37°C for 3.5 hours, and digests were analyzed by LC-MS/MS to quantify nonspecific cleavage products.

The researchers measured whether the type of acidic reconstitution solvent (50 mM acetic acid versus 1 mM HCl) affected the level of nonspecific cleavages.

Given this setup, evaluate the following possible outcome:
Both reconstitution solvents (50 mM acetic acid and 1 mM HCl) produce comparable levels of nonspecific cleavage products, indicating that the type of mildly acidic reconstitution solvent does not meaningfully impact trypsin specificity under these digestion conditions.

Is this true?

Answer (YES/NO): YES